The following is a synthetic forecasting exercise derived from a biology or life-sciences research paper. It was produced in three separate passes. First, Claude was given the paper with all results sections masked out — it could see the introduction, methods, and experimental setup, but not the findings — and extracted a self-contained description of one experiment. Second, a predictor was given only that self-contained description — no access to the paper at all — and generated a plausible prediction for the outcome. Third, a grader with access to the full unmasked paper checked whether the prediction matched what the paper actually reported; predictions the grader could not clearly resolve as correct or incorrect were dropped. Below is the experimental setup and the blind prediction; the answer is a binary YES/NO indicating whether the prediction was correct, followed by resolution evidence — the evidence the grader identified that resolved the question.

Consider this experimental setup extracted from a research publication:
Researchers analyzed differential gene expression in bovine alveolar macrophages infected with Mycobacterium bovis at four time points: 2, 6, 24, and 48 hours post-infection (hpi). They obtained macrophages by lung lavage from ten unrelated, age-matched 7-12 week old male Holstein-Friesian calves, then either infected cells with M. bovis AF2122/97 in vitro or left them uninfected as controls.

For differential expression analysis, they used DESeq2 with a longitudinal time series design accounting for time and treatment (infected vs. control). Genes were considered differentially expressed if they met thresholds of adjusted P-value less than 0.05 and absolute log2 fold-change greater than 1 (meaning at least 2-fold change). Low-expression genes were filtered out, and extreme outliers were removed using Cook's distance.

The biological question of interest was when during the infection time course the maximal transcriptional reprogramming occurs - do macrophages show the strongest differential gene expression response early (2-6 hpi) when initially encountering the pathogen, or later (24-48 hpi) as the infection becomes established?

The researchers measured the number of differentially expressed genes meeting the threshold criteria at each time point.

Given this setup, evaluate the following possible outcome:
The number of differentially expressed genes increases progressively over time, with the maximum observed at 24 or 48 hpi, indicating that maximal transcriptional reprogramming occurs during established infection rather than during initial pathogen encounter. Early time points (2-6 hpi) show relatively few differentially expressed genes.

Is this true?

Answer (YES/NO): YES